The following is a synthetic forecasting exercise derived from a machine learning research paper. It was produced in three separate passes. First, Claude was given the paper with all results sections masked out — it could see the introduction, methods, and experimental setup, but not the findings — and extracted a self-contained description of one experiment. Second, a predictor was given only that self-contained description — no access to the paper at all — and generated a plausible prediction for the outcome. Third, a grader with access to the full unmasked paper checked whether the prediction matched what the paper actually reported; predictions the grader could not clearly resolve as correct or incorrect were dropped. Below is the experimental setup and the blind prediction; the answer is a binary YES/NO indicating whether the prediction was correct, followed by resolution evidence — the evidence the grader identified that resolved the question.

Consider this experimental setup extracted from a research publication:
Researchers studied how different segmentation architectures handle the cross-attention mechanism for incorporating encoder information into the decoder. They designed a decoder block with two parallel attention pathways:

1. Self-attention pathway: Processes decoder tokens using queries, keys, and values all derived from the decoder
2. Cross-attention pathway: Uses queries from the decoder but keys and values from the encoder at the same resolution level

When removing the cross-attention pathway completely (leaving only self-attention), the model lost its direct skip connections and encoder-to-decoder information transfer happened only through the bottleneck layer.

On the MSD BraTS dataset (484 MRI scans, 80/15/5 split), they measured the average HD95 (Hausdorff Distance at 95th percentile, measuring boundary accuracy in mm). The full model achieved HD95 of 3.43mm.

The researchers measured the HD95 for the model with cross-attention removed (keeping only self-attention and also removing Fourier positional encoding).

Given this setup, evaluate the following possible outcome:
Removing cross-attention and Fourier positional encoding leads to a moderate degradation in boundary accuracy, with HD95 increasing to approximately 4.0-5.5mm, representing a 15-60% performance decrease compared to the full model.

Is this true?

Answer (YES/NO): NO